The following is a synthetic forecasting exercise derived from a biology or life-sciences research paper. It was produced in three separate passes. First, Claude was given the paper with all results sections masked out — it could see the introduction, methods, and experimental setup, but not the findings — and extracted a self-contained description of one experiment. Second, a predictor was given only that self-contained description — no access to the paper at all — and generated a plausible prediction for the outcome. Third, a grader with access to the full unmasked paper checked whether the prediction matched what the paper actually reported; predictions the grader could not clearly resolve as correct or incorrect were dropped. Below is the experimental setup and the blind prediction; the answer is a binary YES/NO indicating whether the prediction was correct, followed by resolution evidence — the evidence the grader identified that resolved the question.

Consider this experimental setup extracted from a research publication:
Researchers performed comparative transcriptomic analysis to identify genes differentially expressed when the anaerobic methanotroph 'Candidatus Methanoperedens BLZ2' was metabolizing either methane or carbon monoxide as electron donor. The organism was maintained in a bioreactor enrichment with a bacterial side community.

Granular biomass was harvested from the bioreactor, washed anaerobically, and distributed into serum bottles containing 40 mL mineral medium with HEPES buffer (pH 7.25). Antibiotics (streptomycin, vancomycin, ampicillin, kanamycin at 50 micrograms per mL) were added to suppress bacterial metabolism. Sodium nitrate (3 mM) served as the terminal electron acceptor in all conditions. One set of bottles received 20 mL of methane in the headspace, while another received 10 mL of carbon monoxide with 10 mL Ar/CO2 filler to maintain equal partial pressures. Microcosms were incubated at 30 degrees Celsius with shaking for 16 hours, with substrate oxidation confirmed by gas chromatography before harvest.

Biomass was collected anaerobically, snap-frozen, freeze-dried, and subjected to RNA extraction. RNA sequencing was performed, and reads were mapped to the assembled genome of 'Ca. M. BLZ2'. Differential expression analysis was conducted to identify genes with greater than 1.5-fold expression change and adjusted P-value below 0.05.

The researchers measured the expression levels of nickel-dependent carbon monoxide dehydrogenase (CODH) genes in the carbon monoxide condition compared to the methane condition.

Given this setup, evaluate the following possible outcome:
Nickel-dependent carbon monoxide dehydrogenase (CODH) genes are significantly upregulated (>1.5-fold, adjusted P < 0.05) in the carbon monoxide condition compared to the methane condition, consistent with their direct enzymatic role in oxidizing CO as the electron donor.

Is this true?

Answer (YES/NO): YES